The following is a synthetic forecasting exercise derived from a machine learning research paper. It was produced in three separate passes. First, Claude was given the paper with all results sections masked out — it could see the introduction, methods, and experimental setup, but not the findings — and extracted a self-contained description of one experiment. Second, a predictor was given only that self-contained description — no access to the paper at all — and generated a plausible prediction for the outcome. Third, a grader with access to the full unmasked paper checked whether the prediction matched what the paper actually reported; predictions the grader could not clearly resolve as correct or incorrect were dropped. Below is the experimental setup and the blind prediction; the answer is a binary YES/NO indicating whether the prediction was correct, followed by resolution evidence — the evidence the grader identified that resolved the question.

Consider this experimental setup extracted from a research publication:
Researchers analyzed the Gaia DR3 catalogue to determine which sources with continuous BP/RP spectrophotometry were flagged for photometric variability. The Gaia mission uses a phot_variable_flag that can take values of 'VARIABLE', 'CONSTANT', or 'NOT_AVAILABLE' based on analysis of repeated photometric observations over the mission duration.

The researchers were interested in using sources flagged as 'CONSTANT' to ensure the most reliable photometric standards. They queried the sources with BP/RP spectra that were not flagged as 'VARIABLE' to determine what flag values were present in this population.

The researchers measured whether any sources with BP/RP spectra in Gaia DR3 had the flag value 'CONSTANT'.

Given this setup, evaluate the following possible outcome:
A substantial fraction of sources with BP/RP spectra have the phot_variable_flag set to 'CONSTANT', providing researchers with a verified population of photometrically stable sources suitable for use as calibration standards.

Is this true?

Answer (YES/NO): NO